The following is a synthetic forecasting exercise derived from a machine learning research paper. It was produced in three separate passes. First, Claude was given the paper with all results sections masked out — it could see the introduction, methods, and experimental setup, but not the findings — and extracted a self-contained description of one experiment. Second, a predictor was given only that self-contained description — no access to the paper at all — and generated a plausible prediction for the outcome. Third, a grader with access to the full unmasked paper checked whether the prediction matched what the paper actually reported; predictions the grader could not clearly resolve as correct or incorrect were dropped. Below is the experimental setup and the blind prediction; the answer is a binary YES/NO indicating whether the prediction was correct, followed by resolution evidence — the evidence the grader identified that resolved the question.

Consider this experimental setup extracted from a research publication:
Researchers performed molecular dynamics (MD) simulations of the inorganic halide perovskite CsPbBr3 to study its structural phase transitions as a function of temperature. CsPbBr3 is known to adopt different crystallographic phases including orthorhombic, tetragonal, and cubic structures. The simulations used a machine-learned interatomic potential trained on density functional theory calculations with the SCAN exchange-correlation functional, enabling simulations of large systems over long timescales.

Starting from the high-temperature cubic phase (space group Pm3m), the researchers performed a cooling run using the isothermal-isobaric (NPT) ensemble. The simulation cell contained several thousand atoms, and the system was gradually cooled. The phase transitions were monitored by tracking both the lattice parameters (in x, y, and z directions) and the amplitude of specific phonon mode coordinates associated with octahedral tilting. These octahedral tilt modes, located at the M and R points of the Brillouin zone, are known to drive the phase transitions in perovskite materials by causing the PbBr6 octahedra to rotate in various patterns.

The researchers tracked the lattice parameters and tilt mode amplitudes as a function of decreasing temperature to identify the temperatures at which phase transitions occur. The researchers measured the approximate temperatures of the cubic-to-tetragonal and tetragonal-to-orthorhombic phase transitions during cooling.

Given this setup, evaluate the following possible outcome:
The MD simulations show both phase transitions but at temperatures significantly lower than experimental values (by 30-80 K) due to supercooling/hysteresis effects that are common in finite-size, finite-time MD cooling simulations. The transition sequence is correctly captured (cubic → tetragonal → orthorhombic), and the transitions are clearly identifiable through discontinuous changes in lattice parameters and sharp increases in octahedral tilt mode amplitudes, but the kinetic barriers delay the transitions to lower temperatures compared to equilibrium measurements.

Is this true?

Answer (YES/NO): NO